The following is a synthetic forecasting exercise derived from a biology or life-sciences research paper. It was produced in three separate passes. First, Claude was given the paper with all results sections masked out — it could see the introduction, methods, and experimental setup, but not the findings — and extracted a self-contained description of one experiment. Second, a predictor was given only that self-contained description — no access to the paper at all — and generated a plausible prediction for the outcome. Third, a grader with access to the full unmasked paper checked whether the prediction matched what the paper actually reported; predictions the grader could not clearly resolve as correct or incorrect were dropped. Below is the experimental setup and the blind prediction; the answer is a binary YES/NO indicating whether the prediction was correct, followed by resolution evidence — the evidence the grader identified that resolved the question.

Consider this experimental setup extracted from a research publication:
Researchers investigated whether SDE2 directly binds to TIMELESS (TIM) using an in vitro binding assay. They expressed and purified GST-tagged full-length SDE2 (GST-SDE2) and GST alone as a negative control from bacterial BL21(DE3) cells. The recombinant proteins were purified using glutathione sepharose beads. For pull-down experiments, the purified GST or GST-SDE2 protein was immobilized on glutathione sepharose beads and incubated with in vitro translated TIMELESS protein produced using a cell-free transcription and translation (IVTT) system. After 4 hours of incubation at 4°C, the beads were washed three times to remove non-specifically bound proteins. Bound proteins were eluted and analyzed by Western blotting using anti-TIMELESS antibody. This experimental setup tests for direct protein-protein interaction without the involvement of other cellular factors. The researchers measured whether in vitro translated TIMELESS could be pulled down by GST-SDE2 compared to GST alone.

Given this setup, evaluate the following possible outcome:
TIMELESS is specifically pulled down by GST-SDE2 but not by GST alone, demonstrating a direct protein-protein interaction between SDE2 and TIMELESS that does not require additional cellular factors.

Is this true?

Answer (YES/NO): YES